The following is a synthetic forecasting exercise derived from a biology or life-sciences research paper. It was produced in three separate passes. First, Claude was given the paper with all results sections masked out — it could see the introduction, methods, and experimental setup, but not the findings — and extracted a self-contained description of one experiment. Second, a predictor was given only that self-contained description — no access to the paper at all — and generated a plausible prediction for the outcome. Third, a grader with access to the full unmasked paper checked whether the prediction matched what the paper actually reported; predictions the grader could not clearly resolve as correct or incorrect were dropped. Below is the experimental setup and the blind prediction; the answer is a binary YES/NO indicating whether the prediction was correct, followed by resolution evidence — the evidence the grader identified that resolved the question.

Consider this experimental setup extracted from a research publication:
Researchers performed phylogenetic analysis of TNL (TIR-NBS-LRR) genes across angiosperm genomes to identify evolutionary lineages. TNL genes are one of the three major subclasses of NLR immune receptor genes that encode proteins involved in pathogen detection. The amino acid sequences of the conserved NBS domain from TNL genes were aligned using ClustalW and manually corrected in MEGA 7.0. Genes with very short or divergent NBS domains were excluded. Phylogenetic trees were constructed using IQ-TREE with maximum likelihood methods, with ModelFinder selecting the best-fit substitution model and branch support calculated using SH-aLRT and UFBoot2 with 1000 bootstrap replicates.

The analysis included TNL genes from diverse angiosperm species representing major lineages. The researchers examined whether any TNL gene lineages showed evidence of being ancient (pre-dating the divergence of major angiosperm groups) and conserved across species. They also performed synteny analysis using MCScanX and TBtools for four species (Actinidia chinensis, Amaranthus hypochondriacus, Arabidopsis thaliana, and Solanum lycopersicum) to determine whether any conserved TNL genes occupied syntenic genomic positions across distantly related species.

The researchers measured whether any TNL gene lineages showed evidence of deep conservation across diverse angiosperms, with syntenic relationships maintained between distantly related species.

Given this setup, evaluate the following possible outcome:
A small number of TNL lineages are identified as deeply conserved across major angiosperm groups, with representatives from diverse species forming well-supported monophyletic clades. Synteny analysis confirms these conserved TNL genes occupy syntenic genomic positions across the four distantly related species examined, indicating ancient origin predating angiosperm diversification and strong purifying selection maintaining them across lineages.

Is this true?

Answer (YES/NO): YES